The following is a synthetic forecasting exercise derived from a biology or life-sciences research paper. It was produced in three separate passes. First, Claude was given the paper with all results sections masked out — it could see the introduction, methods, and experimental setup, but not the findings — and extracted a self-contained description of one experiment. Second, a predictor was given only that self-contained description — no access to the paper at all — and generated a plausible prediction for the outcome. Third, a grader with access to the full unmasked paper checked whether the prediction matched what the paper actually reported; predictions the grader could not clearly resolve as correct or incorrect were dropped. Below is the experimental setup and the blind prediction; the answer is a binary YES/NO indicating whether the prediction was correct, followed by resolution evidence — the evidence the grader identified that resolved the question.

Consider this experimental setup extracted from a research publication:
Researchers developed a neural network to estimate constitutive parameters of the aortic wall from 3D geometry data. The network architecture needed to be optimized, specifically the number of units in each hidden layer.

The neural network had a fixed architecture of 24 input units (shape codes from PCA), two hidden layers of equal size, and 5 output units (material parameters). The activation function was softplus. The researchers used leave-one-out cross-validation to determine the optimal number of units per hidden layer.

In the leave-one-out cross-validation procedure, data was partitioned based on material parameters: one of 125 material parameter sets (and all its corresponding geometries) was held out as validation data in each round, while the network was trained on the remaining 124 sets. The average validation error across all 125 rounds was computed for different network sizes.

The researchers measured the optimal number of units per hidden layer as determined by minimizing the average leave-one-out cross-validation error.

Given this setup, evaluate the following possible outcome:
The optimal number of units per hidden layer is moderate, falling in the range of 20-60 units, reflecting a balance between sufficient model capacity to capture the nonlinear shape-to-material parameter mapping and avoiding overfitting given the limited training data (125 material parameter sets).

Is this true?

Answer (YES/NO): NO